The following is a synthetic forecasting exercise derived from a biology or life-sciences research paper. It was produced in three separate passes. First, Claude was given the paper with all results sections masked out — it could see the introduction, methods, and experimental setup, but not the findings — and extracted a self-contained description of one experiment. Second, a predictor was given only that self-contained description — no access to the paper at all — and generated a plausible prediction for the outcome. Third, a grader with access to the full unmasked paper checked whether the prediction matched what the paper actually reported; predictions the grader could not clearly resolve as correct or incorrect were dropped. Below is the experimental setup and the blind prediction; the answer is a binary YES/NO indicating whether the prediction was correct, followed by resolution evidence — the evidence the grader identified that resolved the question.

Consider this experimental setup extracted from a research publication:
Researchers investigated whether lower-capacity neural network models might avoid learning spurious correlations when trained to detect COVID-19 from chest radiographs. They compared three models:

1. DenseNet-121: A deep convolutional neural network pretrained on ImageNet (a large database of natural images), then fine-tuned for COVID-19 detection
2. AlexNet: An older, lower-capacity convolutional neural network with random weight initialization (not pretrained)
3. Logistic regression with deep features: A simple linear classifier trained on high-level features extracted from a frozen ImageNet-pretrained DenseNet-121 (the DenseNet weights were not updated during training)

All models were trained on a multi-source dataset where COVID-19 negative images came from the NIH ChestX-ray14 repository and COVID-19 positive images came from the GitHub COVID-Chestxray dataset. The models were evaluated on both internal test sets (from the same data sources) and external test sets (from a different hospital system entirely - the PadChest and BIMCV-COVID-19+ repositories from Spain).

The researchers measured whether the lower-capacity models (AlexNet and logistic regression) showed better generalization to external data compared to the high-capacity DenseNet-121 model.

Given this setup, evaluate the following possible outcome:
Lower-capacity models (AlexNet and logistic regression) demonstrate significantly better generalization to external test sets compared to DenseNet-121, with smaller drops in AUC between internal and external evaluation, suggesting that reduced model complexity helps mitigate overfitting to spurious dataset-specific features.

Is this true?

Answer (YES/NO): NO